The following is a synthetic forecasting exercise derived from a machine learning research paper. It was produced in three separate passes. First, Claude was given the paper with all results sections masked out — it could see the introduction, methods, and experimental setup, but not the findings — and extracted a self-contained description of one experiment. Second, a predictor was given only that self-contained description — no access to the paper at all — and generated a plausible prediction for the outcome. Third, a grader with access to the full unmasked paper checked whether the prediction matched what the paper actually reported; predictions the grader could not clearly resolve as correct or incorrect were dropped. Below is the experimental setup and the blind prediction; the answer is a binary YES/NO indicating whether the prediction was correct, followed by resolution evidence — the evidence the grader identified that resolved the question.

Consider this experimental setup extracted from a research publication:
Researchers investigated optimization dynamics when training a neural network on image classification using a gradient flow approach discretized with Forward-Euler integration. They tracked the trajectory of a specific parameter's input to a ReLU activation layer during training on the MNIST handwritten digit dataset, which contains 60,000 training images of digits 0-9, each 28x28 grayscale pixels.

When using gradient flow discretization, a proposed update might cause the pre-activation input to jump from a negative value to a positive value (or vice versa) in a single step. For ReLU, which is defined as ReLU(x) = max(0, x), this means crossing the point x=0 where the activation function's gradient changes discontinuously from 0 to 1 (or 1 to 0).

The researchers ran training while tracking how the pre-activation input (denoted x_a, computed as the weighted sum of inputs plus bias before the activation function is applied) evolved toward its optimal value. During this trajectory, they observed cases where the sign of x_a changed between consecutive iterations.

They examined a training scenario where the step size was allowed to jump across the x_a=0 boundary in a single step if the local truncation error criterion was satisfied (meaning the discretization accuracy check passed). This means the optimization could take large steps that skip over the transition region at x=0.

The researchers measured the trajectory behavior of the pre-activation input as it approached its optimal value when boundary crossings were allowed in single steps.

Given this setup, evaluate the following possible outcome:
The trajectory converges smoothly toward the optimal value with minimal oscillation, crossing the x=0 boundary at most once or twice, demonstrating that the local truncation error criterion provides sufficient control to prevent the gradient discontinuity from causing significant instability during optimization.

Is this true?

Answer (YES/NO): NO